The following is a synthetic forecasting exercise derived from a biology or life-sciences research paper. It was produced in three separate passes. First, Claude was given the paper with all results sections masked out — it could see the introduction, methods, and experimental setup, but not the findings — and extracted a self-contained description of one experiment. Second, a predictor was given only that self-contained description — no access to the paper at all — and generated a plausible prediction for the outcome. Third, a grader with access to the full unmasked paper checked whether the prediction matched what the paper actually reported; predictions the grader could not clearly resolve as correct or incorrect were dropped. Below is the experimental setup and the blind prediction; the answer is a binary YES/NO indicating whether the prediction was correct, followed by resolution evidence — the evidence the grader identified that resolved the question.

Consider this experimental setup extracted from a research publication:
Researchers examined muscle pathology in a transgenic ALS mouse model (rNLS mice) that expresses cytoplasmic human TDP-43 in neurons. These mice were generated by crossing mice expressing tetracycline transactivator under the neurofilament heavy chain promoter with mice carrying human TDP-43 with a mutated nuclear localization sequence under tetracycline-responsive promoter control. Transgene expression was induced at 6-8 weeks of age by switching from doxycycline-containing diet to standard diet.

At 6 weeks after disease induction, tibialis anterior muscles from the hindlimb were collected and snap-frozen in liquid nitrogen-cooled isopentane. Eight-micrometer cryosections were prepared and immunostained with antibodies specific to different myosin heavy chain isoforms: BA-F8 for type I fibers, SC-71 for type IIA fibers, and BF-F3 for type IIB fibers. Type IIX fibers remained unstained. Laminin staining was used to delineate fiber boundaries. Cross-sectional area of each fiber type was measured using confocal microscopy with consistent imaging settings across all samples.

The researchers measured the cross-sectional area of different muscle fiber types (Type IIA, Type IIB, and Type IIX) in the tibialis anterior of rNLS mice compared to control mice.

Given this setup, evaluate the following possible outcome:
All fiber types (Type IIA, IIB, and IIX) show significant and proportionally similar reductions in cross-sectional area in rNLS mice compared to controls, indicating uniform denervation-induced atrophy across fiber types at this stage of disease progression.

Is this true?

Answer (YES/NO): NO